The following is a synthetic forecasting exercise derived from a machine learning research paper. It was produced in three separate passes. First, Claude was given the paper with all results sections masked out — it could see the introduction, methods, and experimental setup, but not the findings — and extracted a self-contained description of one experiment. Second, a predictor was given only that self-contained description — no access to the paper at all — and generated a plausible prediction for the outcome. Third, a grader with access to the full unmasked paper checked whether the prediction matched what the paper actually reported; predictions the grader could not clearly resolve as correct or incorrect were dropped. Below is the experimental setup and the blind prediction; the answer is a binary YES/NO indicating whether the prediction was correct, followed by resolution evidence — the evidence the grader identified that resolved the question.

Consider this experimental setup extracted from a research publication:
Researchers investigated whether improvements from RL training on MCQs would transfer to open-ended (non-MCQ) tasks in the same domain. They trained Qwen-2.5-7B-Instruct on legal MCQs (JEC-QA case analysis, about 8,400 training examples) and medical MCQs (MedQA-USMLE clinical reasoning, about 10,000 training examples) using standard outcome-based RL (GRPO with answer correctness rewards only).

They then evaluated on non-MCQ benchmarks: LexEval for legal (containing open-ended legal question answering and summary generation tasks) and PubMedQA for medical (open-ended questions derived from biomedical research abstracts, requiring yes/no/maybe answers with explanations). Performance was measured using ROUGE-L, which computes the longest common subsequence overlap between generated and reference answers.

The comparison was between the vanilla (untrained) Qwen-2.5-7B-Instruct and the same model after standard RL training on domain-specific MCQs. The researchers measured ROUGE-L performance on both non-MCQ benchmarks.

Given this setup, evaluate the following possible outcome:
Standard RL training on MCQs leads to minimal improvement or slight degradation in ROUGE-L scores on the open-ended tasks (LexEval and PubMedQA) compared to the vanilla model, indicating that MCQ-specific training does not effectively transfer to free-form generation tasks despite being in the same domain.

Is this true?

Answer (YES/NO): NO